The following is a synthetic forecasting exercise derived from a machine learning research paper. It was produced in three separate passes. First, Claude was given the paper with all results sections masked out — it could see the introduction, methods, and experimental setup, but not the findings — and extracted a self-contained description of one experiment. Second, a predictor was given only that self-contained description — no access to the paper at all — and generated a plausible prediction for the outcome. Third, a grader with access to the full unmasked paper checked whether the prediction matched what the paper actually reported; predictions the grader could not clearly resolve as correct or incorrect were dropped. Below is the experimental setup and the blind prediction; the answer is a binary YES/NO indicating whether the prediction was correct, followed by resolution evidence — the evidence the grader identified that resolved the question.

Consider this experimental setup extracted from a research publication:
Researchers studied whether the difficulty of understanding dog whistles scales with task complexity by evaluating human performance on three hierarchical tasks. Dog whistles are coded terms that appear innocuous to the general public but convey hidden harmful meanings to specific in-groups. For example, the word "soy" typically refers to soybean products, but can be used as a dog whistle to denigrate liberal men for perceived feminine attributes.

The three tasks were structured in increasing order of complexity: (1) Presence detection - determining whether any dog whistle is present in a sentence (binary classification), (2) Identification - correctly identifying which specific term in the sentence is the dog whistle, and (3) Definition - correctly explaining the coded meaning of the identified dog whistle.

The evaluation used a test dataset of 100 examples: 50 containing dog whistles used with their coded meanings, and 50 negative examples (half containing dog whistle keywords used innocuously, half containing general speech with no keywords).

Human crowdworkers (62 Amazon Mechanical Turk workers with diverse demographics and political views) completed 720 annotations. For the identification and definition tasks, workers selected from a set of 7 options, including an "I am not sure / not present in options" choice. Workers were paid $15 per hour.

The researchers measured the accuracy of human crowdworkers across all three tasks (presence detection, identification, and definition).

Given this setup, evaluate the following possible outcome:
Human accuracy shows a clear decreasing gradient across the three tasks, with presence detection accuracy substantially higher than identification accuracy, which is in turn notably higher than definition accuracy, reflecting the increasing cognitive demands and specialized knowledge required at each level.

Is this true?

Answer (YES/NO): NO